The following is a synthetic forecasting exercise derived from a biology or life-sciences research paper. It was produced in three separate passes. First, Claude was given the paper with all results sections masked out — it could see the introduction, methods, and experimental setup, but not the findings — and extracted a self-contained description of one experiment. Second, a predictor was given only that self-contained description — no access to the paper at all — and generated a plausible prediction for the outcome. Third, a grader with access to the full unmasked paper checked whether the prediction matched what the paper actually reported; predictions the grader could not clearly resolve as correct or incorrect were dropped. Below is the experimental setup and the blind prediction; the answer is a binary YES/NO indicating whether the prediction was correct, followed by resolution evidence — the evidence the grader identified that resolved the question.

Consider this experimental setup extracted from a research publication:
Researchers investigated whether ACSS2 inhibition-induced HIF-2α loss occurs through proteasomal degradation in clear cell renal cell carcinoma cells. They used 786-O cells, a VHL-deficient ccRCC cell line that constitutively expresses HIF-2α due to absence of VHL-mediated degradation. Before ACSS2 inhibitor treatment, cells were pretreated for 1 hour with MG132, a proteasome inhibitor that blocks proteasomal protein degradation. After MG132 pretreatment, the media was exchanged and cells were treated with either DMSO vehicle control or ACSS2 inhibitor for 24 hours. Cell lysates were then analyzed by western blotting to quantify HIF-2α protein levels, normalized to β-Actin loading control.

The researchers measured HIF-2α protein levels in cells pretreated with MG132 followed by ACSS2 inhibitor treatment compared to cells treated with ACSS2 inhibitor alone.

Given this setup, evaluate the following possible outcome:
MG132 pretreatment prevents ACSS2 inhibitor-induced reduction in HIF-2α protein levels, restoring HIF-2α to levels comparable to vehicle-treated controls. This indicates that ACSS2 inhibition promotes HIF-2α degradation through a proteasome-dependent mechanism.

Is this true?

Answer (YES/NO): YES